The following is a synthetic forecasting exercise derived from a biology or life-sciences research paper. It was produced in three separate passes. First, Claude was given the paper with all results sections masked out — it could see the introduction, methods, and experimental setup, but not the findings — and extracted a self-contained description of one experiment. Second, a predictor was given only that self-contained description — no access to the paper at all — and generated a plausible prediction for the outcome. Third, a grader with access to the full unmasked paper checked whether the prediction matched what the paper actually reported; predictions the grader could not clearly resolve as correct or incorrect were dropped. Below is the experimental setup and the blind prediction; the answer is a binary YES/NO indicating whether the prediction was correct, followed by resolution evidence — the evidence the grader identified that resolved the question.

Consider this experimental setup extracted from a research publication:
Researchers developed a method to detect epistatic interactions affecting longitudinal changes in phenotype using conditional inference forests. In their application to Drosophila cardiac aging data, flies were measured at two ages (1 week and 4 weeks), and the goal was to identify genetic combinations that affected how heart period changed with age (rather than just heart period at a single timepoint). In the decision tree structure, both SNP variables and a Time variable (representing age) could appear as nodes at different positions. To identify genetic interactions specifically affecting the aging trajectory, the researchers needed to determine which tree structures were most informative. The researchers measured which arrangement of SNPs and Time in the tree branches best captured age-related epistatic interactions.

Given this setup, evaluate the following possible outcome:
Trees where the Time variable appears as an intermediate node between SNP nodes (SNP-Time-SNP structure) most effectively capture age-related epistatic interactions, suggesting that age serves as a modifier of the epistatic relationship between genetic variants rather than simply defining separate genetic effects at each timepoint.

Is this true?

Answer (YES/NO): NO